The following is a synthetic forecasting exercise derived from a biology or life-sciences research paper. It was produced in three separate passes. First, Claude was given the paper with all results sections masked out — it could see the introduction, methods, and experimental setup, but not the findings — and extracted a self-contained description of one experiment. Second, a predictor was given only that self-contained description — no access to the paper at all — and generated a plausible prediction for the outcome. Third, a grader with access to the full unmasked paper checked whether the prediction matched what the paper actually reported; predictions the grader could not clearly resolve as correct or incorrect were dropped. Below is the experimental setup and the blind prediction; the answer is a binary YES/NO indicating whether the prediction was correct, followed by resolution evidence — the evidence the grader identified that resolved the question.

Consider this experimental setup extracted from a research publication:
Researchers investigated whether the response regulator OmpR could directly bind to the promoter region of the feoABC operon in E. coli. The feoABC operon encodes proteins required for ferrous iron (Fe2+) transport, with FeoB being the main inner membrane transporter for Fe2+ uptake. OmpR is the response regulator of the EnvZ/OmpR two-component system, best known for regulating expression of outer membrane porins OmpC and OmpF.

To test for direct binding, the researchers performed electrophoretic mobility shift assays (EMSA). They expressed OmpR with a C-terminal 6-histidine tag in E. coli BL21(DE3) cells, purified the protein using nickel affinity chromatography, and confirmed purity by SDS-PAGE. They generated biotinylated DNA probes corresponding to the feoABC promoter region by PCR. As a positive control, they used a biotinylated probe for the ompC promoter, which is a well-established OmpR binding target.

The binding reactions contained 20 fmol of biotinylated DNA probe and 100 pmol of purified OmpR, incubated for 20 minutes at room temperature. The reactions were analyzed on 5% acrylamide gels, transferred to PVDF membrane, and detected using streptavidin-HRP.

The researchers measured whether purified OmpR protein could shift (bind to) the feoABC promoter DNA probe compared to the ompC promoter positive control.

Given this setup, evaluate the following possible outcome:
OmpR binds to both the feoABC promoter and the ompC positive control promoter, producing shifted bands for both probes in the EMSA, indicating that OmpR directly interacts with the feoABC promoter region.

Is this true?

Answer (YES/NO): YES